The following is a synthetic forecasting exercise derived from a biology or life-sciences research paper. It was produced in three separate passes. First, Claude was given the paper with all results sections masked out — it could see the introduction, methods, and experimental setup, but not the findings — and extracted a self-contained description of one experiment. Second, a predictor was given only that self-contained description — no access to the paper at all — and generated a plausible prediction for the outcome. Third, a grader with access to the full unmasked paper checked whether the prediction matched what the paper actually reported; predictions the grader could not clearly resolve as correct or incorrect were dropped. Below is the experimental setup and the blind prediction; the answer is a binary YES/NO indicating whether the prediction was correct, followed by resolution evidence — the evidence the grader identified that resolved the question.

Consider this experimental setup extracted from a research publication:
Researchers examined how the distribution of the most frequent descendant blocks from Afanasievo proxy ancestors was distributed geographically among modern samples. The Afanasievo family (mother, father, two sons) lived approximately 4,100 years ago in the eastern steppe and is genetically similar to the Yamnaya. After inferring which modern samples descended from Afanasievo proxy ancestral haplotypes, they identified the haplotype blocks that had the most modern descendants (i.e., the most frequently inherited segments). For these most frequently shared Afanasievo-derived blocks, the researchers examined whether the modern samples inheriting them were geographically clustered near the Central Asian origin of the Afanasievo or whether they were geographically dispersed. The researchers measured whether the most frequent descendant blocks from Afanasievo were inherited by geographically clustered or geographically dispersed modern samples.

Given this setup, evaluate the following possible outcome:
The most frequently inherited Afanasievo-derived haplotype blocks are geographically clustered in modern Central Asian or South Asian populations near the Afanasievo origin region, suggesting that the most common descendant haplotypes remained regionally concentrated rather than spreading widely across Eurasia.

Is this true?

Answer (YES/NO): NO